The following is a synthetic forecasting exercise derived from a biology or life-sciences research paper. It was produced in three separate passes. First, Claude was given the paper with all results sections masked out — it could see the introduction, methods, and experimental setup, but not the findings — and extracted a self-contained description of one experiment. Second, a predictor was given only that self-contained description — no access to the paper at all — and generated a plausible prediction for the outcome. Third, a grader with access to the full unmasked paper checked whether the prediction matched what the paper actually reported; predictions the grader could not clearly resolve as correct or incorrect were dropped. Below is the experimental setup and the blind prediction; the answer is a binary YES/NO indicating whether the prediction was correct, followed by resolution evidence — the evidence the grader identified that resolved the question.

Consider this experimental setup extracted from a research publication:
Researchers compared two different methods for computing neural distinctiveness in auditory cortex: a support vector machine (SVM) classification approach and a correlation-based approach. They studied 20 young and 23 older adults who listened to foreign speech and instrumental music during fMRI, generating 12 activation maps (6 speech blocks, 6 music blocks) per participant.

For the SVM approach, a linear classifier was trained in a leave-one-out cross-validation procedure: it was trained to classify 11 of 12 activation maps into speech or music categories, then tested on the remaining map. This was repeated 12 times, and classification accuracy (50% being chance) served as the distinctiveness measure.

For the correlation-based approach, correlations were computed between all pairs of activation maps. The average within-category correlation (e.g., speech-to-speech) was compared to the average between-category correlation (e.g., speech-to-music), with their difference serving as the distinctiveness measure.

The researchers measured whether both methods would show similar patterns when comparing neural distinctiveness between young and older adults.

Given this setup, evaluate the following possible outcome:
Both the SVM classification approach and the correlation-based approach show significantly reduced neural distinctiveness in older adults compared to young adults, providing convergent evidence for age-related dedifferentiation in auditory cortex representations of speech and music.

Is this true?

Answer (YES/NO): YES